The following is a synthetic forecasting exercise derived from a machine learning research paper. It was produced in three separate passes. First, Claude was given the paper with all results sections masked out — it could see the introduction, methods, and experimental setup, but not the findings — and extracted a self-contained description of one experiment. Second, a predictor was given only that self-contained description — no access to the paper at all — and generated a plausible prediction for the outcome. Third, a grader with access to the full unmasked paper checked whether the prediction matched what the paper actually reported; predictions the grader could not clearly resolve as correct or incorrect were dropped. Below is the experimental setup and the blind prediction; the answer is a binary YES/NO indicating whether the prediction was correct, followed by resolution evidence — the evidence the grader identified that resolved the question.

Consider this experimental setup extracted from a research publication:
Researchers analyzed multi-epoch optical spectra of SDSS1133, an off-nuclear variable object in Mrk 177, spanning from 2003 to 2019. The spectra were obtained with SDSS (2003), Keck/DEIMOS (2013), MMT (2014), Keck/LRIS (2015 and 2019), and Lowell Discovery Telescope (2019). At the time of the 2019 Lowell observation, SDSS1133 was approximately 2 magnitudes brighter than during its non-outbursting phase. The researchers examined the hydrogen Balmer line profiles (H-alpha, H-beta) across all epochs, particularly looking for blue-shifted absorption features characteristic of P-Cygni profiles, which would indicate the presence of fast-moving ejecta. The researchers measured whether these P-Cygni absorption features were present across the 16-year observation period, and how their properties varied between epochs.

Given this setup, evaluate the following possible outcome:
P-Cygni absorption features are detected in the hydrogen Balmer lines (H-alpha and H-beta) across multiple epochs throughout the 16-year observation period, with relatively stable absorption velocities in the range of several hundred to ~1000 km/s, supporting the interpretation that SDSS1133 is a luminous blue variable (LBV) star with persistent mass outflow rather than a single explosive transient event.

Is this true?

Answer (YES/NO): NO